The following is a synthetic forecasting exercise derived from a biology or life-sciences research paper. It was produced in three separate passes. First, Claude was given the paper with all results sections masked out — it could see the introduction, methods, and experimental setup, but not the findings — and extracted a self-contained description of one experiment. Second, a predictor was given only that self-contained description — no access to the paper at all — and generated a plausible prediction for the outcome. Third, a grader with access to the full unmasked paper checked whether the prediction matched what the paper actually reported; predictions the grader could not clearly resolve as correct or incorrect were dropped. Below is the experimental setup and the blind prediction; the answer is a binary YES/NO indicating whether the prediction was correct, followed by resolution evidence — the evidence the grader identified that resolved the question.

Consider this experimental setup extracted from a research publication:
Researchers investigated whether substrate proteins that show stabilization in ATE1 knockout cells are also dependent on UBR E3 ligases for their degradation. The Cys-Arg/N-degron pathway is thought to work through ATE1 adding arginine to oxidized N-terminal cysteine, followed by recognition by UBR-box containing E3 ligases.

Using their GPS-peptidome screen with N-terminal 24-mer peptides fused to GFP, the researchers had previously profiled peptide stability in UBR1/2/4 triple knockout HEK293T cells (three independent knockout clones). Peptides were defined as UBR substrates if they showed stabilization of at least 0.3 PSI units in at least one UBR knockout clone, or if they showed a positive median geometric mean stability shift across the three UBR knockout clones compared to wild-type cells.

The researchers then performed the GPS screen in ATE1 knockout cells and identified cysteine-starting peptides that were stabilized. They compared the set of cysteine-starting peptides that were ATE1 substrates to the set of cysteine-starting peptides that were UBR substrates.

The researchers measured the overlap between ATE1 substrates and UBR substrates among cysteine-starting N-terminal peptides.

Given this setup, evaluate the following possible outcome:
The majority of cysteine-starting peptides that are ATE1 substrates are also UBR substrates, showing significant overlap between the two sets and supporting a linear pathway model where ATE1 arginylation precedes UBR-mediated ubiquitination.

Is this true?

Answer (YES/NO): NO